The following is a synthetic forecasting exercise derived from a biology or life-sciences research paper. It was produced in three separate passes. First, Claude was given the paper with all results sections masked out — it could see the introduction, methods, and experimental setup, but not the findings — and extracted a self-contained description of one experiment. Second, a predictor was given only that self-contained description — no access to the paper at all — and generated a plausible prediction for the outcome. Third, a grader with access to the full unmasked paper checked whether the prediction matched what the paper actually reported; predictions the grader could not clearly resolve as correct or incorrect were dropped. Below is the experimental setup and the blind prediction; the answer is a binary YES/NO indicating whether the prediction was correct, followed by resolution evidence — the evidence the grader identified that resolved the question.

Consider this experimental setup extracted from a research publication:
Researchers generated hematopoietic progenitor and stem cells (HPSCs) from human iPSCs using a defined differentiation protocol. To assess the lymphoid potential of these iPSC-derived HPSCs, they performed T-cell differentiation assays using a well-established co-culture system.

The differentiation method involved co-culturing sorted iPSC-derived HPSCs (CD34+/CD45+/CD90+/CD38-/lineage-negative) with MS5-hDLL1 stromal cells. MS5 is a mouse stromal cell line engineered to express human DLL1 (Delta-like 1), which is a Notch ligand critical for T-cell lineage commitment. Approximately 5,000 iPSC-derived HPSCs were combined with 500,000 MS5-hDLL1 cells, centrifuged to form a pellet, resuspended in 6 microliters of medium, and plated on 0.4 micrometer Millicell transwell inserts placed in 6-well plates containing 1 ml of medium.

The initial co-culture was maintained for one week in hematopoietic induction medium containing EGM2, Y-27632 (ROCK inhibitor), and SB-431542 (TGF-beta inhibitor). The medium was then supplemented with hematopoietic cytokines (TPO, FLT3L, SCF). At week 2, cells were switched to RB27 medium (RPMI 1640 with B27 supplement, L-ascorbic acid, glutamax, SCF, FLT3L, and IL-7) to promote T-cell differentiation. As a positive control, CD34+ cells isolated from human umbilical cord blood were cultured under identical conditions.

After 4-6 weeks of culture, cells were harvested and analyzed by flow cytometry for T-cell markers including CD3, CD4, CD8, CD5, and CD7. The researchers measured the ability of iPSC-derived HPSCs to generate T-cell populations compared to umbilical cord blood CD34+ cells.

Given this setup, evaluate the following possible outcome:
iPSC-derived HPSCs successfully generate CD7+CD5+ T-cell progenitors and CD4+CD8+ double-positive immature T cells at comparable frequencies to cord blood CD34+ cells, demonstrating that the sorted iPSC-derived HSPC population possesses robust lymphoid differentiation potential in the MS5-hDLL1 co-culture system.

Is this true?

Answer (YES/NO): NO